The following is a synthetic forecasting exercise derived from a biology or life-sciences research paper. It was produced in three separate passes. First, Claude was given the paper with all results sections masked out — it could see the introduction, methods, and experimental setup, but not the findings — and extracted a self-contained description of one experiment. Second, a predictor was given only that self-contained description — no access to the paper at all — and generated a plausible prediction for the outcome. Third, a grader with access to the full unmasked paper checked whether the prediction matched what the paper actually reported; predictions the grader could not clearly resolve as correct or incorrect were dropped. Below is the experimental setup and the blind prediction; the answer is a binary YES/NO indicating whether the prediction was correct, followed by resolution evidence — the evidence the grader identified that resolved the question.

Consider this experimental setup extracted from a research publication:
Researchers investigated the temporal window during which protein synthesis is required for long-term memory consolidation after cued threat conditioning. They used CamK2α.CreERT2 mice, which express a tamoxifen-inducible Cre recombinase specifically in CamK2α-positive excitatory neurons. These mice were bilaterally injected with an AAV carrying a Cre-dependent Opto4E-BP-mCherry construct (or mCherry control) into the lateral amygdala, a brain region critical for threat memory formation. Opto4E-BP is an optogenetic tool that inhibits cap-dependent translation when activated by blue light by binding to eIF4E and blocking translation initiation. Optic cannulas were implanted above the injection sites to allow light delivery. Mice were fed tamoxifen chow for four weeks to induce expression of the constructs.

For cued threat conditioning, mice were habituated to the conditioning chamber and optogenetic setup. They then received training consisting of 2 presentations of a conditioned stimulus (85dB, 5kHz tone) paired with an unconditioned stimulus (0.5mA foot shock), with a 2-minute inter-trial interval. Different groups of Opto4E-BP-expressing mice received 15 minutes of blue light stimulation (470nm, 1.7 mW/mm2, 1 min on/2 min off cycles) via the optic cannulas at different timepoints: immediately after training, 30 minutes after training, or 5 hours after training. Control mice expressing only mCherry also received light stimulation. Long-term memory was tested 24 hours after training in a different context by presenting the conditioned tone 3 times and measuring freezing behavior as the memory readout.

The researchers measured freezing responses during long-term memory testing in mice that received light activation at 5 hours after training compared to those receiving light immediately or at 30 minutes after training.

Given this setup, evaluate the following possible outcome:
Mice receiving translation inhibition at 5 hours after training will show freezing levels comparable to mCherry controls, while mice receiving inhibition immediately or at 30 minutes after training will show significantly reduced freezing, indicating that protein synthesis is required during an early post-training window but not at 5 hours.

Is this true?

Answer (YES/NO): YES